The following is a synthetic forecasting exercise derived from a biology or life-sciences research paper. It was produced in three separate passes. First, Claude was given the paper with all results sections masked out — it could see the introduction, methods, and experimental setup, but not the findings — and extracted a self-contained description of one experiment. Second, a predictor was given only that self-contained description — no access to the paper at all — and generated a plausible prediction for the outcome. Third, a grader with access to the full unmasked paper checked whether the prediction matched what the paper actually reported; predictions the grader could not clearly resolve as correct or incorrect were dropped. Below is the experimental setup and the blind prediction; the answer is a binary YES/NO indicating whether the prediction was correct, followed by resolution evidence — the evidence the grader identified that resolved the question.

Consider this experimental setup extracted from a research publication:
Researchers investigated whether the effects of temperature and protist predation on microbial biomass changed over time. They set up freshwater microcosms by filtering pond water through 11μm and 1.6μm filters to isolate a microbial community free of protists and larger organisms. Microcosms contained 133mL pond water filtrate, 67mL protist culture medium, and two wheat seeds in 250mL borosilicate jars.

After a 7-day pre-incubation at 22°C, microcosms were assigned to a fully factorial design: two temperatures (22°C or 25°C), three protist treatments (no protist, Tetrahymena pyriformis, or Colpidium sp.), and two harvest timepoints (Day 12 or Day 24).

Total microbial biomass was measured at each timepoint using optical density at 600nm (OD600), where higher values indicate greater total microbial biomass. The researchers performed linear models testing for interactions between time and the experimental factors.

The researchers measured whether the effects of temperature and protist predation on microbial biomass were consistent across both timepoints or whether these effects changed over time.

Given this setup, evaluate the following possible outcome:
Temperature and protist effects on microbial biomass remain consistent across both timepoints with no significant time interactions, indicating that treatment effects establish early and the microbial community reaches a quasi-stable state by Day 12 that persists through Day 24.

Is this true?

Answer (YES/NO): NO